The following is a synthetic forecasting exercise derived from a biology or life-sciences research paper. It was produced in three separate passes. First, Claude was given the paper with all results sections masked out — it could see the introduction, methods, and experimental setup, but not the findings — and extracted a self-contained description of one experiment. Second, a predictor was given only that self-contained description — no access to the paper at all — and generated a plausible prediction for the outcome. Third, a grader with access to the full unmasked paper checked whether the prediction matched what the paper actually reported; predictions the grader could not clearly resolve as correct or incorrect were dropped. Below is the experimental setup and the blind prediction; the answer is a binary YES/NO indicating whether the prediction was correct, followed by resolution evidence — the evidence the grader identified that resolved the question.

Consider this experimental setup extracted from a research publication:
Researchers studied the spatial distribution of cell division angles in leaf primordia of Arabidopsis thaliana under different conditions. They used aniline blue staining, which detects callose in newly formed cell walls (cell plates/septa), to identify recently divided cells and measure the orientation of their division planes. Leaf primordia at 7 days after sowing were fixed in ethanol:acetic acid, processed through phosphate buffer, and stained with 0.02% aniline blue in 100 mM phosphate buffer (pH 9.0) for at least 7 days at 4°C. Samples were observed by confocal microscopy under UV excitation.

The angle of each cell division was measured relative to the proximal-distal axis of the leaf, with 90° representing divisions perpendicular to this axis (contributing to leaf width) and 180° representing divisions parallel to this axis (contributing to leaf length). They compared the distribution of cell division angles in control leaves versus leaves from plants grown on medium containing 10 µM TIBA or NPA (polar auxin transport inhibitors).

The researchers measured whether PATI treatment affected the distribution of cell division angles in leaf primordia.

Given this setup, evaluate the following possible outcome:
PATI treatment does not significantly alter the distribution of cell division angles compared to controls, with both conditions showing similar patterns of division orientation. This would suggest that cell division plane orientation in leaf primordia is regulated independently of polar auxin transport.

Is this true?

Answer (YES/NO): NO